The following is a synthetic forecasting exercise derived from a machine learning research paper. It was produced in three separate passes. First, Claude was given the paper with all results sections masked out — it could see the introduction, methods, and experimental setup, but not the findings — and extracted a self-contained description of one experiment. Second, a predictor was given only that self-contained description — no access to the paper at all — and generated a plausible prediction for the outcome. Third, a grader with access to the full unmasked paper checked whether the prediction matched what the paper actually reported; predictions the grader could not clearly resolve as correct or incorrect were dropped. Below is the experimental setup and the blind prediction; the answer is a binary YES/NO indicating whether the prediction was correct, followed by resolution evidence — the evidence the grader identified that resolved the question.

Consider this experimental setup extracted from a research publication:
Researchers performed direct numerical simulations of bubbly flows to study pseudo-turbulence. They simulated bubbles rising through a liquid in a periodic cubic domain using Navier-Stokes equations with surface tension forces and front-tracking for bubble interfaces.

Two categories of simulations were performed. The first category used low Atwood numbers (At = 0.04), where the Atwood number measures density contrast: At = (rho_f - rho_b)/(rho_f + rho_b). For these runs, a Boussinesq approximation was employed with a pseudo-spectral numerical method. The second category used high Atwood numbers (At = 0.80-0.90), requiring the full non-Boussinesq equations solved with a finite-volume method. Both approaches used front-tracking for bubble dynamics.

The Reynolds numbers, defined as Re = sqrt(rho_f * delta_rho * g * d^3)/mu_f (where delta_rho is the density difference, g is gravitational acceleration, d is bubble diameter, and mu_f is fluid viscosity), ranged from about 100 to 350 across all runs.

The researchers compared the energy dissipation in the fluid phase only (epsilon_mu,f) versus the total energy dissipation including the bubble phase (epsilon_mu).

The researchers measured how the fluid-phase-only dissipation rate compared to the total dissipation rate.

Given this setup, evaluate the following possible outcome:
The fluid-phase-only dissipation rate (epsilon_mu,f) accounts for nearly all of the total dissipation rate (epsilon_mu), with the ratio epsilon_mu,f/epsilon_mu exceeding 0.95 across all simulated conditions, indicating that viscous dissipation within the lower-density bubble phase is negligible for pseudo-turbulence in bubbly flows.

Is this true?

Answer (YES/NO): NO